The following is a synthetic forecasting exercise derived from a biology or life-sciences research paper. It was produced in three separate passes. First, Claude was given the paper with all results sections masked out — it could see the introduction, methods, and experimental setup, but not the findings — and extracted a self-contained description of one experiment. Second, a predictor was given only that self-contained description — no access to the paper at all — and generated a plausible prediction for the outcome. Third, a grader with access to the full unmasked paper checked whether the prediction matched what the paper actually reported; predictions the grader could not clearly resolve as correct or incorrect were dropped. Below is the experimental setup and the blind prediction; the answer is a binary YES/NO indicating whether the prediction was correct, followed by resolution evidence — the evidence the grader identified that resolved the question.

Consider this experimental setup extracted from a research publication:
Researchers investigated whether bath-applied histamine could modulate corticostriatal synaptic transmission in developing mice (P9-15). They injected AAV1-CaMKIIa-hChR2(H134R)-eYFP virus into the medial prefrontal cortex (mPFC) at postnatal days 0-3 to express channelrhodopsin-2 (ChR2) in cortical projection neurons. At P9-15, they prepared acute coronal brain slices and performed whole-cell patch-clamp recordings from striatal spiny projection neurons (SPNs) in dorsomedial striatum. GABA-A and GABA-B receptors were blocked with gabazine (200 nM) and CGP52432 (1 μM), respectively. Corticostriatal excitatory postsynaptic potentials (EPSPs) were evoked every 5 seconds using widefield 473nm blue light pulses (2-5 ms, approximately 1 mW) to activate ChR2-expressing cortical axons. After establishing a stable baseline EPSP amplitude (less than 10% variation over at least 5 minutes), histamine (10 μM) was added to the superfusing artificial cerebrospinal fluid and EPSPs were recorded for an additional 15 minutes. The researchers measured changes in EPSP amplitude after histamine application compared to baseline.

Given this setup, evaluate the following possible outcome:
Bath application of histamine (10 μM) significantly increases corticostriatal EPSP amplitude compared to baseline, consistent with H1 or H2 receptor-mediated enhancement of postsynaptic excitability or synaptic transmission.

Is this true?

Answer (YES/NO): NO